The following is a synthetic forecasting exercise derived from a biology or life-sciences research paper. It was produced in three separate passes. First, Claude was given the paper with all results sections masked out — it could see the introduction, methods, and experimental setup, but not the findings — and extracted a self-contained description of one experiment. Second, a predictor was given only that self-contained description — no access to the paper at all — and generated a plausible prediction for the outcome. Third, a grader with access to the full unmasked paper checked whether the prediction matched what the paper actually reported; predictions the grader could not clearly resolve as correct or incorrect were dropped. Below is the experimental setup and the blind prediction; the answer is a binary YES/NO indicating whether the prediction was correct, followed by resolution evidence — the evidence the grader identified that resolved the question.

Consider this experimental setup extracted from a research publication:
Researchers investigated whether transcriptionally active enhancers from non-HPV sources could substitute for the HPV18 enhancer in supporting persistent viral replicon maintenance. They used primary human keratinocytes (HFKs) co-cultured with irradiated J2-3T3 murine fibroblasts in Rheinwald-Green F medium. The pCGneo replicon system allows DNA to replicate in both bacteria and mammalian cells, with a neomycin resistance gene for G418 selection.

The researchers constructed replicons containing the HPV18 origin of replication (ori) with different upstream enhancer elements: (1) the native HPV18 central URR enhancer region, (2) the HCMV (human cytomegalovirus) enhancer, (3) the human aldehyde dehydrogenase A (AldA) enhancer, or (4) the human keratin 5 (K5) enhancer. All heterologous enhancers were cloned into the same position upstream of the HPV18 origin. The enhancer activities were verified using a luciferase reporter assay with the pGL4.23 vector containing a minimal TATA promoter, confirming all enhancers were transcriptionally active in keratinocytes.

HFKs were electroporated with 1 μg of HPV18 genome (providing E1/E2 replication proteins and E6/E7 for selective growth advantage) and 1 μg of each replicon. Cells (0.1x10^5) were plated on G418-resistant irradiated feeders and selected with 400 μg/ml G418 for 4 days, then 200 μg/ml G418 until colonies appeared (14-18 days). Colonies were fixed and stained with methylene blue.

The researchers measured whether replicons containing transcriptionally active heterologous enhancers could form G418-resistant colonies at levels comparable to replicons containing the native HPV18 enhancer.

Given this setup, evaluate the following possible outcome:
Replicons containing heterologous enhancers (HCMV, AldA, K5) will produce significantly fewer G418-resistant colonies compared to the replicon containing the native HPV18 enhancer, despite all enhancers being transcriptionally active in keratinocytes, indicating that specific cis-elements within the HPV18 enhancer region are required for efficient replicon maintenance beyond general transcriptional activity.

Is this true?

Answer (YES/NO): YES